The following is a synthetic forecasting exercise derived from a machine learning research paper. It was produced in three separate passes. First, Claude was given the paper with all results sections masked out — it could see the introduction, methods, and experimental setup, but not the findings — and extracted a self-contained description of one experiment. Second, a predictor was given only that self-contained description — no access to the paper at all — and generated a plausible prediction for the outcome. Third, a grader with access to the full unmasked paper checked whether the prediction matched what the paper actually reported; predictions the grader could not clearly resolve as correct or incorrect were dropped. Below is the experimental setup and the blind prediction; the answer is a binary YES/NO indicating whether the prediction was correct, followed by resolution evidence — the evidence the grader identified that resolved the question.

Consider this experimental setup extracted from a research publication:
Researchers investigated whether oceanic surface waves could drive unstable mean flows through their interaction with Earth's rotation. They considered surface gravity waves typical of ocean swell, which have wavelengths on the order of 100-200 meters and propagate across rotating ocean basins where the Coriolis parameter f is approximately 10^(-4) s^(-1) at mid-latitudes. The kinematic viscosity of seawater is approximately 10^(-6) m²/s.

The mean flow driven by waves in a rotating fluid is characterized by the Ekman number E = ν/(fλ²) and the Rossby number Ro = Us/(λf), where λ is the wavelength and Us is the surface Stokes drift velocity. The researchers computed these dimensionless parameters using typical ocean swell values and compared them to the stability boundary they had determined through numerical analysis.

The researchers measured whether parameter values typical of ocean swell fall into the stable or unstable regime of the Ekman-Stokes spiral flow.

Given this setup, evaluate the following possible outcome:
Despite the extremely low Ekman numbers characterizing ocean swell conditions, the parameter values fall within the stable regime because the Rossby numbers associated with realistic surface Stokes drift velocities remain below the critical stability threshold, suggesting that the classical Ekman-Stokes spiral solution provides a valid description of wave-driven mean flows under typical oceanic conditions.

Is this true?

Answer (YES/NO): NO